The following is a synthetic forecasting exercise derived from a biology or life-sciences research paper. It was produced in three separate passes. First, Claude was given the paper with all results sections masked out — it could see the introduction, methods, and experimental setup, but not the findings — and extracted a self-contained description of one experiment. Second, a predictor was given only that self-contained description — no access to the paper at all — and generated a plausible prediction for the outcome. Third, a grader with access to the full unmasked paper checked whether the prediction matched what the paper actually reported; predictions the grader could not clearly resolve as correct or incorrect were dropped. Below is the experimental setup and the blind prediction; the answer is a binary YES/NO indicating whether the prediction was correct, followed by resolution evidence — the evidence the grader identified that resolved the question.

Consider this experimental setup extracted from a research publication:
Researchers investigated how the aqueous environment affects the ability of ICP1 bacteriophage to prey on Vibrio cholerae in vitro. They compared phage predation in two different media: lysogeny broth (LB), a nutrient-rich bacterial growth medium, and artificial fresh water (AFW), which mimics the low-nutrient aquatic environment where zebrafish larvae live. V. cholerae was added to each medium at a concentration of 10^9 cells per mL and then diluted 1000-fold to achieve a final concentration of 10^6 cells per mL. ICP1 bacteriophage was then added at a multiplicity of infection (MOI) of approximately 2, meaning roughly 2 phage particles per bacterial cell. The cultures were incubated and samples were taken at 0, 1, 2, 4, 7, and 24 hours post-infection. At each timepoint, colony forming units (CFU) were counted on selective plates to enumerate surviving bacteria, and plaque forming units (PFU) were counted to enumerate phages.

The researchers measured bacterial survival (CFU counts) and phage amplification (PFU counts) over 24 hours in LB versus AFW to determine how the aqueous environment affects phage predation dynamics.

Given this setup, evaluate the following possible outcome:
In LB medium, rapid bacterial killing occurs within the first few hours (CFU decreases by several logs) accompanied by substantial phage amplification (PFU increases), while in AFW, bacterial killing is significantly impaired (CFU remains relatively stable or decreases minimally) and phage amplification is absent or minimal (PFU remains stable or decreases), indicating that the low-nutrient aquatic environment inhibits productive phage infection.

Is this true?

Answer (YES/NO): YES